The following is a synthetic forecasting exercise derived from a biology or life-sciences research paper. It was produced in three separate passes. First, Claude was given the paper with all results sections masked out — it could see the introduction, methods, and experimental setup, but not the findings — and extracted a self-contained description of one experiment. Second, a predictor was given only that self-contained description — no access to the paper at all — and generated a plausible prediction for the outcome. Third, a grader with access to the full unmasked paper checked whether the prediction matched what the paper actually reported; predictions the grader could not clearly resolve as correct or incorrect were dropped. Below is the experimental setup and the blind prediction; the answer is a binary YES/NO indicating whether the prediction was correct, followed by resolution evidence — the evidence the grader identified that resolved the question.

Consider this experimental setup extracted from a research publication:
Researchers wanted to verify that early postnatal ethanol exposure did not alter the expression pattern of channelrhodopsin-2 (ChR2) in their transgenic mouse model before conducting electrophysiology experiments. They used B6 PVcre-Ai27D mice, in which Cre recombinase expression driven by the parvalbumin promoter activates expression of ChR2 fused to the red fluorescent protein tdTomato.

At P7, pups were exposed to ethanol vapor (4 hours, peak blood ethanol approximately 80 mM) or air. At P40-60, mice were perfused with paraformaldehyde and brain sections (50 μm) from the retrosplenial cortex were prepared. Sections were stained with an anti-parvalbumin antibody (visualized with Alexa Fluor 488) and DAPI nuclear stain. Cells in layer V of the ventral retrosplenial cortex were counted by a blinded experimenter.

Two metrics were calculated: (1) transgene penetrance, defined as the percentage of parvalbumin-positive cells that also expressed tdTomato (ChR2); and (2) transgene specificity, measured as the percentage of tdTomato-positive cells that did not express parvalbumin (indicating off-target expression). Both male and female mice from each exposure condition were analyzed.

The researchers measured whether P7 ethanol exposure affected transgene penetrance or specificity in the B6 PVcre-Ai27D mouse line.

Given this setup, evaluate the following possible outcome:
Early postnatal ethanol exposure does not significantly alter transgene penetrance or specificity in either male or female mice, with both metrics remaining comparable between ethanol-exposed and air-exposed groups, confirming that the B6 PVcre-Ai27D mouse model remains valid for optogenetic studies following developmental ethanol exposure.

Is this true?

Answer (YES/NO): YES